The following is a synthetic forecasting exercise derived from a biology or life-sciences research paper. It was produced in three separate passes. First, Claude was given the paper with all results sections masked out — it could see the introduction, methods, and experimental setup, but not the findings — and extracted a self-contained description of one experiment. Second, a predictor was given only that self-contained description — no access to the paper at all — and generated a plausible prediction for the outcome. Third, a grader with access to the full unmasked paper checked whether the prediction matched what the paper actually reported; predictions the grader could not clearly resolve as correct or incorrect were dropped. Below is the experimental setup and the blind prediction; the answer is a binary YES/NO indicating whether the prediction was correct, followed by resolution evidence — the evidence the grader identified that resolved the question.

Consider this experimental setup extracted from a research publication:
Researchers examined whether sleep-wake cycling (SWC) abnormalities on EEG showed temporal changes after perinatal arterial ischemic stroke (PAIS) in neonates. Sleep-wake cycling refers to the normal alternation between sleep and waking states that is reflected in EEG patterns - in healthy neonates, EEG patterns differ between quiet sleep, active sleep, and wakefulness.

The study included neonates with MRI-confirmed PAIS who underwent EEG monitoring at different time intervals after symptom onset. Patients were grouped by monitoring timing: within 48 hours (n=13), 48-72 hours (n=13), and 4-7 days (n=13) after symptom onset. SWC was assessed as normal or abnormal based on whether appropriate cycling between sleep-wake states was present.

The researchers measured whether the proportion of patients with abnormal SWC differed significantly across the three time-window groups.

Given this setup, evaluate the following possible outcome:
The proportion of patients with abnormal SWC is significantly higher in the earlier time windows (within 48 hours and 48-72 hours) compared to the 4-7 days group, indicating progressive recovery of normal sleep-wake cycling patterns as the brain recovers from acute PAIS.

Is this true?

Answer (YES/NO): YES